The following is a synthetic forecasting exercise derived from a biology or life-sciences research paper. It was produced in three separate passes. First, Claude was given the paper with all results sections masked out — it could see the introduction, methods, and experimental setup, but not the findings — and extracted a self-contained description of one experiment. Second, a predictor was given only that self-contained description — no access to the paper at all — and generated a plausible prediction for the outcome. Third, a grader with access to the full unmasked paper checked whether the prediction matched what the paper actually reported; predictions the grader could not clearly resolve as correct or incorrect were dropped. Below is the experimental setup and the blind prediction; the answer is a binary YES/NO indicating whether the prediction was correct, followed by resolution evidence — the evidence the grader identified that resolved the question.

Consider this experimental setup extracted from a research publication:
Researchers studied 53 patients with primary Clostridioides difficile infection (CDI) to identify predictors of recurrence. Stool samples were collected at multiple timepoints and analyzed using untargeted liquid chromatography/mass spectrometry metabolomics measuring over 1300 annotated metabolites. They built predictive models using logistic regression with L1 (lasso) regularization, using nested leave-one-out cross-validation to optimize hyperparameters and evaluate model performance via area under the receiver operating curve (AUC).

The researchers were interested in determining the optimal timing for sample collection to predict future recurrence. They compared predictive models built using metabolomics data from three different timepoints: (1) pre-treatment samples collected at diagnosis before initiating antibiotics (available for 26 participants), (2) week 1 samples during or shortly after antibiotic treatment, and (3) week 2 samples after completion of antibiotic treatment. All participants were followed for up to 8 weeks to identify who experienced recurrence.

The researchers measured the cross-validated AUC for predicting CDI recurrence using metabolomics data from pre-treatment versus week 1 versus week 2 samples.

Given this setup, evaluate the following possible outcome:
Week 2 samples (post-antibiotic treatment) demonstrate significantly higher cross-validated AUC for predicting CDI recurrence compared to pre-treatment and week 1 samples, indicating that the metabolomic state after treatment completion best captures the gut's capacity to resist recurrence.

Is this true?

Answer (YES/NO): NO